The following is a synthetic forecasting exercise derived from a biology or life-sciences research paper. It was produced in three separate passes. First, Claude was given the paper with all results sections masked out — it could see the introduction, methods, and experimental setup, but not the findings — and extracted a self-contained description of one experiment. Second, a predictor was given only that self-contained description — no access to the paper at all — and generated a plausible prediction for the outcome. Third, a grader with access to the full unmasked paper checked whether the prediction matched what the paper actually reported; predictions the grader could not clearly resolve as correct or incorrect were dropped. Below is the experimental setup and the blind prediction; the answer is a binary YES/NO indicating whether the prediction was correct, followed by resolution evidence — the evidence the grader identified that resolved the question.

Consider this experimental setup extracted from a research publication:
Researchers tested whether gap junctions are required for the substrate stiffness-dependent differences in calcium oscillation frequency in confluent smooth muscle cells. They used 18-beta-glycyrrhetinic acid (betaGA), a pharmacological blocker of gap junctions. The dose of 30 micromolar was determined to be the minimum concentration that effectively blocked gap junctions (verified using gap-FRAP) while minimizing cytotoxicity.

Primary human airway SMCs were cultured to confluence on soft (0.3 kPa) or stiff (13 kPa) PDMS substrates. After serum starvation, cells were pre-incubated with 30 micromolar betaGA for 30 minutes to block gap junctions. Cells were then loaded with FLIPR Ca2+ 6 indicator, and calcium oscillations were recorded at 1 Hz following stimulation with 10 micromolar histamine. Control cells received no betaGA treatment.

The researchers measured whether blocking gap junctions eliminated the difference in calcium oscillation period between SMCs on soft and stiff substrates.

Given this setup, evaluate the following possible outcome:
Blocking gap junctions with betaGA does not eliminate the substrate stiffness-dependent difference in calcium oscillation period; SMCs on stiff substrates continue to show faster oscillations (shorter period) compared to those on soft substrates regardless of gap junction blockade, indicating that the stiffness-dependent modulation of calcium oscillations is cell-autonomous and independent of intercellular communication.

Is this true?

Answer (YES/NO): NO